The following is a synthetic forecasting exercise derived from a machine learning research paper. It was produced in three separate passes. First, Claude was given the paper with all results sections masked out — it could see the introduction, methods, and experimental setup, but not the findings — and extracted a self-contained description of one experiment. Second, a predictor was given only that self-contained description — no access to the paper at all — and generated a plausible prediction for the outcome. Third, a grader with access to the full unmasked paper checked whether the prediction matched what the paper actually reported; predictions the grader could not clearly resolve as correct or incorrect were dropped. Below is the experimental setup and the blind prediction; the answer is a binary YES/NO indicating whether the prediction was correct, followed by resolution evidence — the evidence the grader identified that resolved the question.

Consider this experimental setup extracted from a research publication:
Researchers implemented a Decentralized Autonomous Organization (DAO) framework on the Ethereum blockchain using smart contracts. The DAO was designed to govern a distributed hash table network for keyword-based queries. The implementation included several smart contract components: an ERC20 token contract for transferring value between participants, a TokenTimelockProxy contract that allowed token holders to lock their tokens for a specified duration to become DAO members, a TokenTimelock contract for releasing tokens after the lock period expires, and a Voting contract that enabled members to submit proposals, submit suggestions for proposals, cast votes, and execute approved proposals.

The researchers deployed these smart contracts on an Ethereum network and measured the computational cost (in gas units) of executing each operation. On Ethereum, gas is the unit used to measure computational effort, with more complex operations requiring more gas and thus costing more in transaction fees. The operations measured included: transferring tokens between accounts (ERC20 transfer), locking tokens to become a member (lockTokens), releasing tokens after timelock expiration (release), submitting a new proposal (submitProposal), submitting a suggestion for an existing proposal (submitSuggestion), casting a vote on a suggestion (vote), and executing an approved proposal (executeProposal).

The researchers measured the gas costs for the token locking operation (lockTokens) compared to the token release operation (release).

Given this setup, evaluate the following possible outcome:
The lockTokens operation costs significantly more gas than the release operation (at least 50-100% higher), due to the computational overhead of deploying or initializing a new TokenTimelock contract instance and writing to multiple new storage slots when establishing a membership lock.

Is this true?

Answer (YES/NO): YES